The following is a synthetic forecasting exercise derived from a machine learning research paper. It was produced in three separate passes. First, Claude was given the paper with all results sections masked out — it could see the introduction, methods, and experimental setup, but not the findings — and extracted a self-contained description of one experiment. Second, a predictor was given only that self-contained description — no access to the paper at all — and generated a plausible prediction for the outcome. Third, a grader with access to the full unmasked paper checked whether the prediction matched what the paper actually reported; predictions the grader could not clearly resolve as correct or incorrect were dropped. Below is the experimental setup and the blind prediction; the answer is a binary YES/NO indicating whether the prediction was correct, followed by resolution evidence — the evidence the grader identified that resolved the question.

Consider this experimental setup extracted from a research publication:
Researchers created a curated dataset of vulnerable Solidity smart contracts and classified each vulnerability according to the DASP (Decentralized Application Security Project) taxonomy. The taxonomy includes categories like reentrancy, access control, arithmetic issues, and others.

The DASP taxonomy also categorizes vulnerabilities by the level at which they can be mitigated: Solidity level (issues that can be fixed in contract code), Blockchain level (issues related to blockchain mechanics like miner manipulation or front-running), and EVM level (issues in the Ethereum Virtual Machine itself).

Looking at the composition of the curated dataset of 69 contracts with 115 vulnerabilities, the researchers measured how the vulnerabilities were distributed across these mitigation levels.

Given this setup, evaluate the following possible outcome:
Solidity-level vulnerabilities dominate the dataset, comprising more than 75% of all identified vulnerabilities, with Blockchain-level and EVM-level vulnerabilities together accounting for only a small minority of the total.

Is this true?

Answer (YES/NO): NO